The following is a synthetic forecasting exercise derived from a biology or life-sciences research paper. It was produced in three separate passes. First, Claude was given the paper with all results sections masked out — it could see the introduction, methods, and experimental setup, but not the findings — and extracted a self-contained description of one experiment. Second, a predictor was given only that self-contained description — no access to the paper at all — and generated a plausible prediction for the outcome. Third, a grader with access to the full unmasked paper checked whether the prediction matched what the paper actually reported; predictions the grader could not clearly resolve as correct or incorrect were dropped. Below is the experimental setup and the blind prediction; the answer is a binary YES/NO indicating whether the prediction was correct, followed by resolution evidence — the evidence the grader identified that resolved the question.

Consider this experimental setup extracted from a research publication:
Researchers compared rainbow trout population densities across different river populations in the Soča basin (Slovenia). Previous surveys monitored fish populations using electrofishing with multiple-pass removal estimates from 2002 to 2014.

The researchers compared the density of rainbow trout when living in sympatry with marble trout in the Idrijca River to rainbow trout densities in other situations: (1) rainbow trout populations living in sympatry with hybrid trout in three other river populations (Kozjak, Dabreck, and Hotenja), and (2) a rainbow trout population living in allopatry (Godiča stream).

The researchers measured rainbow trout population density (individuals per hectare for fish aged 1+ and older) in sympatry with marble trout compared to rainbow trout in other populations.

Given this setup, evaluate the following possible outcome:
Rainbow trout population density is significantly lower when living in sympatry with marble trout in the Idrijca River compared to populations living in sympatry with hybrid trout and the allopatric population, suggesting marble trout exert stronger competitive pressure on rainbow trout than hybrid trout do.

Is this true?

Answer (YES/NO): YES